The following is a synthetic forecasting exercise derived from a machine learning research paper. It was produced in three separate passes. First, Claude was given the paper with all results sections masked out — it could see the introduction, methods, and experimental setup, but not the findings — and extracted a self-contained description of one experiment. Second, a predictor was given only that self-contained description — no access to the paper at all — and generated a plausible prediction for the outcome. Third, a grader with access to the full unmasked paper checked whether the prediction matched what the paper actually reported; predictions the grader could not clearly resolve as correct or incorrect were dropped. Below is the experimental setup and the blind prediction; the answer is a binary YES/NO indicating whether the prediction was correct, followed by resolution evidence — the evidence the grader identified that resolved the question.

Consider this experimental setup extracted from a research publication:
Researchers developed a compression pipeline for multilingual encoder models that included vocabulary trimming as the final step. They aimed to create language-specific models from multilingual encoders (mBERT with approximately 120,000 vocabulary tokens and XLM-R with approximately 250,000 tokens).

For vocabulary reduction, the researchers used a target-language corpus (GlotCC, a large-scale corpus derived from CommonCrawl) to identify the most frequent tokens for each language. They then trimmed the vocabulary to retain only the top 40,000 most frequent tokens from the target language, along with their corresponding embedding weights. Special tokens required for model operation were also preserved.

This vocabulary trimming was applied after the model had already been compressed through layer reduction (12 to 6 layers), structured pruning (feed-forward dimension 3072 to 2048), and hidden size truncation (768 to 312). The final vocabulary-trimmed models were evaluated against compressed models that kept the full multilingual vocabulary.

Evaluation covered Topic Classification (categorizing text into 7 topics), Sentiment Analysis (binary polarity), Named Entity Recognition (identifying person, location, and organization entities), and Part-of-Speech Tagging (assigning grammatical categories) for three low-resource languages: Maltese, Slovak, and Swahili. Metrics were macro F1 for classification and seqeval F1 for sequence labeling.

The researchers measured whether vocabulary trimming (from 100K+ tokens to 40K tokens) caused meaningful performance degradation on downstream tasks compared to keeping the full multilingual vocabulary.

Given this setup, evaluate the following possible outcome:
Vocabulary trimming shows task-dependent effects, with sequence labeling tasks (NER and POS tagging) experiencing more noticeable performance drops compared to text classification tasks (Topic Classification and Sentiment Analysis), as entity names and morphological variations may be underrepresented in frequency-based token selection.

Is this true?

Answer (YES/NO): NO